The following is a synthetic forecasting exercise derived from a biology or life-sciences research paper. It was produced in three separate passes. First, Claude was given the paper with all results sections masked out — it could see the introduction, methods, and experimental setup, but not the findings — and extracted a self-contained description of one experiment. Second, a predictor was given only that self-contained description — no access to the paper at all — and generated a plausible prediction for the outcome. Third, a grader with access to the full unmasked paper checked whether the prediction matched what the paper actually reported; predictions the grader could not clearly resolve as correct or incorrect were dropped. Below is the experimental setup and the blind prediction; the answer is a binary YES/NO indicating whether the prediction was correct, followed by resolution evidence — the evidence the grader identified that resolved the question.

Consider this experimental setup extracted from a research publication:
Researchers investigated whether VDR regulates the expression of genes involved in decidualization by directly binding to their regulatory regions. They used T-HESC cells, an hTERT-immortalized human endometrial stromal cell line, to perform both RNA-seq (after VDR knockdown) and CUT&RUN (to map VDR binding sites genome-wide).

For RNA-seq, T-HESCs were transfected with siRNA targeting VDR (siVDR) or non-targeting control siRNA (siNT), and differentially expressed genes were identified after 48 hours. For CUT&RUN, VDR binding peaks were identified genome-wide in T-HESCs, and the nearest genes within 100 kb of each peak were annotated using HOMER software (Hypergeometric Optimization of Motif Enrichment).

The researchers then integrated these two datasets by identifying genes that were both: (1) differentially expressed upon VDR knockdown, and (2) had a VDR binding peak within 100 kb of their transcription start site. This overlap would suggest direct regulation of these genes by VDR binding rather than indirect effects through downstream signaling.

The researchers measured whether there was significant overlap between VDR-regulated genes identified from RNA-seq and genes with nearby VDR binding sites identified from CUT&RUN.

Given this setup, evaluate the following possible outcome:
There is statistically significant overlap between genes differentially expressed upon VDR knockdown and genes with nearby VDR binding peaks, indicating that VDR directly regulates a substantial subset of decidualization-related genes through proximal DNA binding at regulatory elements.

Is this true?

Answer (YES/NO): NO